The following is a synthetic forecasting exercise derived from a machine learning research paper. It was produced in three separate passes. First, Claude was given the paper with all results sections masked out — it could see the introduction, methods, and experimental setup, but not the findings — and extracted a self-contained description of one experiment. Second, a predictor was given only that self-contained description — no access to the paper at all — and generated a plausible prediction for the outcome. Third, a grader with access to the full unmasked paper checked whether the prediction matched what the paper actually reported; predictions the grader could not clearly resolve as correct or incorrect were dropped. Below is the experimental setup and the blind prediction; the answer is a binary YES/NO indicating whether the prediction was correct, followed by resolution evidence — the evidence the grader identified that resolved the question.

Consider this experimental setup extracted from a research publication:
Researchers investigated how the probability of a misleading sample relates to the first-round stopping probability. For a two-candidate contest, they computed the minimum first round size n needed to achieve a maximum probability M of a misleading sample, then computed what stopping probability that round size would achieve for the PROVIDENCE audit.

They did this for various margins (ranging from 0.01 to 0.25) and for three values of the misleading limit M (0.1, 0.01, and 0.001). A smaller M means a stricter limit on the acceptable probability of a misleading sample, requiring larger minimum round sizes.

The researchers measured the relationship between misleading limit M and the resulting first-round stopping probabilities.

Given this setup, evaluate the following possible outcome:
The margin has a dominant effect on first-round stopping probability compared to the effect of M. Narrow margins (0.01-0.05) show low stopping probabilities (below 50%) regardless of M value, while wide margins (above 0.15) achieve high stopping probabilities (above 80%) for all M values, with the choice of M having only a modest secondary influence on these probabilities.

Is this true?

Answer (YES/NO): NO